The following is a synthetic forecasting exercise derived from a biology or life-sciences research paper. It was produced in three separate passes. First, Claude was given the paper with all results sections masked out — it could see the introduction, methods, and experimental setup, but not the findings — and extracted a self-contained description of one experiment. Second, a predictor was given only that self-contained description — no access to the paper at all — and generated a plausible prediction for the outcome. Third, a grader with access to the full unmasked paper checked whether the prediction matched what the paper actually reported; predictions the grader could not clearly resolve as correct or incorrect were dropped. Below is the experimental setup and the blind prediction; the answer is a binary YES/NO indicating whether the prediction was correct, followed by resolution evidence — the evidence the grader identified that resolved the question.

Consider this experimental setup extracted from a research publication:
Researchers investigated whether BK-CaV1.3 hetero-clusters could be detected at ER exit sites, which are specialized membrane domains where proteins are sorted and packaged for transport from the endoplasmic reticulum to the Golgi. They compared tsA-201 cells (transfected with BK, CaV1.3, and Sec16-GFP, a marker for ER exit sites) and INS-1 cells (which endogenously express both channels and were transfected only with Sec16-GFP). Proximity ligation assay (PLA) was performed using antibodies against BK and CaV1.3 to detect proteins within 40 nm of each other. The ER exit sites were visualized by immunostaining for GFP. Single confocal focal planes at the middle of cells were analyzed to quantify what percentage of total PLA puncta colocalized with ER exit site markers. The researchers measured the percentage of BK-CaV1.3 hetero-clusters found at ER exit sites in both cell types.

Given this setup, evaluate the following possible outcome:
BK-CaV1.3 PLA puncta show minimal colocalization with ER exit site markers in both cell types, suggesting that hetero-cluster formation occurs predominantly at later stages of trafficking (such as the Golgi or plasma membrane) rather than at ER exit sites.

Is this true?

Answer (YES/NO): NO